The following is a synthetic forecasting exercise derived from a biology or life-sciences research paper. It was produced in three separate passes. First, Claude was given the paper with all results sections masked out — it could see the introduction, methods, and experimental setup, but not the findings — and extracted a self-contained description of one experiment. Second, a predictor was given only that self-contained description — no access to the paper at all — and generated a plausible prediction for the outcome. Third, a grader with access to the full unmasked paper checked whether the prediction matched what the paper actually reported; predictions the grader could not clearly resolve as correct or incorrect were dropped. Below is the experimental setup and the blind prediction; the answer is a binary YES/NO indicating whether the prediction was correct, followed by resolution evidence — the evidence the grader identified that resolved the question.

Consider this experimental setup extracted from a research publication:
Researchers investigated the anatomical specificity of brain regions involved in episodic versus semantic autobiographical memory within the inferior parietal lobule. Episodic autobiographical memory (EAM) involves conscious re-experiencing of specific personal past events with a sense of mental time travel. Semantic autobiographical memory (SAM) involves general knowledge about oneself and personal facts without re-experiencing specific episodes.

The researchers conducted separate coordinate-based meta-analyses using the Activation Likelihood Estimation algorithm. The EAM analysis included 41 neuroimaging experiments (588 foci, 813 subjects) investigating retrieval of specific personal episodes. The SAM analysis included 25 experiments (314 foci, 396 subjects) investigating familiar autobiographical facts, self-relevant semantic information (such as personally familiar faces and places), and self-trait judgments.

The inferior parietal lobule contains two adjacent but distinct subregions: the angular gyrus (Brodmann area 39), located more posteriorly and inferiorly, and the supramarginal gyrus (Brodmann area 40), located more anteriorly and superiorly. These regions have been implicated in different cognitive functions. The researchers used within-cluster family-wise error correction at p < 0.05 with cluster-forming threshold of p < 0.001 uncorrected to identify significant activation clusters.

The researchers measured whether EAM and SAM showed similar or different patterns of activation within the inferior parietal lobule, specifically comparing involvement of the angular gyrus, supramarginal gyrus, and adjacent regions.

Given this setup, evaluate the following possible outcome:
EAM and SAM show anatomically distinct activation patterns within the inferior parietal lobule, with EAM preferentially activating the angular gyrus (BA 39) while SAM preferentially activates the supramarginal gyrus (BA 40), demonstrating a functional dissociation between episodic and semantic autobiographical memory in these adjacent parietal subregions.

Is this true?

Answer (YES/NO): NO